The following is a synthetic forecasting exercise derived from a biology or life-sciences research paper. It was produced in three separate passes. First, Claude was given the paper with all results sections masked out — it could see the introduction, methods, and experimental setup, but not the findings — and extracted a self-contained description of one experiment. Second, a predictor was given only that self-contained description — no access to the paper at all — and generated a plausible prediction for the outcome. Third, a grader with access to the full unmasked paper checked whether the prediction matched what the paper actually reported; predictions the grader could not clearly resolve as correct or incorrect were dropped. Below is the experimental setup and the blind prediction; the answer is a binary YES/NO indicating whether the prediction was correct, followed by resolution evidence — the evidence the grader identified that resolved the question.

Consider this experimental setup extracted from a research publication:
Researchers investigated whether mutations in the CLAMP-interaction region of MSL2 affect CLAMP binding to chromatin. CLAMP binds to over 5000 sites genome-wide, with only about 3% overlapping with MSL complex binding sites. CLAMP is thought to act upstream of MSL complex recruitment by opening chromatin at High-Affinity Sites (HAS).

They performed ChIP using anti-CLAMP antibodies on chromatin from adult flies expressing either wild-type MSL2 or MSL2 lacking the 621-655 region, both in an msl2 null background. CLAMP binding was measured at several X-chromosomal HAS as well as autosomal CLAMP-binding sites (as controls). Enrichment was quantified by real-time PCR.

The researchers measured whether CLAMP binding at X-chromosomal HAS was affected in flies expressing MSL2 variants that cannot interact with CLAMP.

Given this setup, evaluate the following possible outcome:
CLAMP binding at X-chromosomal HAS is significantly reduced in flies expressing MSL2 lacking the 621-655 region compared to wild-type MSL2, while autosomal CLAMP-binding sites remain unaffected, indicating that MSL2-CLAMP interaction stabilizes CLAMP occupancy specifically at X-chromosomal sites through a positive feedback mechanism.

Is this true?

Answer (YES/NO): NO